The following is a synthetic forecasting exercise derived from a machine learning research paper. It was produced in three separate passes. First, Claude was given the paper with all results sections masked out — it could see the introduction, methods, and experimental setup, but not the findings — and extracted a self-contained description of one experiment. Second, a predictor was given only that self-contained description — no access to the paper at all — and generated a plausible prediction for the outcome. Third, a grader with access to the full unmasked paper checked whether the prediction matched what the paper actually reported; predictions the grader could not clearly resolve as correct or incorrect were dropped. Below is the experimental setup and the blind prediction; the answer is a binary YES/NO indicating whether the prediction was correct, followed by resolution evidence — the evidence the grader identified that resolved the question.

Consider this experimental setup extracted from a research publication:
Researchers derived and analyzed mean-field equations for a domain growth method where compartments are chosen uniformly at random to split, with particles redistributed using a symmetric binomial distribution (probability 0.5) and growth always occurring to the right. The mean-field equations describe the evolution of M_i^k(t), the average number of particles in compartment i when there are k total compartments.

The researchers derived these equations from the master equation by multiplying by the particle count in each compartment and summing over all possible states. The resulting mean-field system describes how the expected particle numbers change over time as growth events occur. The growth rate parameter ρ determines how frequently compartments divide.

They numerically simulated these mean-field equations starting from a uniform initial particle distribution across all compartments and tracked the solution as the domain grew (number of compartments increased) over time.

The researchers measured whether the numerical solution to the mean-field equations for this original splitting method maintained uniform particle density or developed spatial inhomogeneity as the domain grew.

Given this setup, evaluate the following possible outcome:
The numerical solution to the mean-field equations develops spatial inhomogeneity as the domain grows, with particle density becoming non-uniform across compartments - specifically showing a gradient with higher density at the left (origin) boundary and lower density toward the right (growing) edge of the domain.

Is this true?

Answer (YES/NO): NO